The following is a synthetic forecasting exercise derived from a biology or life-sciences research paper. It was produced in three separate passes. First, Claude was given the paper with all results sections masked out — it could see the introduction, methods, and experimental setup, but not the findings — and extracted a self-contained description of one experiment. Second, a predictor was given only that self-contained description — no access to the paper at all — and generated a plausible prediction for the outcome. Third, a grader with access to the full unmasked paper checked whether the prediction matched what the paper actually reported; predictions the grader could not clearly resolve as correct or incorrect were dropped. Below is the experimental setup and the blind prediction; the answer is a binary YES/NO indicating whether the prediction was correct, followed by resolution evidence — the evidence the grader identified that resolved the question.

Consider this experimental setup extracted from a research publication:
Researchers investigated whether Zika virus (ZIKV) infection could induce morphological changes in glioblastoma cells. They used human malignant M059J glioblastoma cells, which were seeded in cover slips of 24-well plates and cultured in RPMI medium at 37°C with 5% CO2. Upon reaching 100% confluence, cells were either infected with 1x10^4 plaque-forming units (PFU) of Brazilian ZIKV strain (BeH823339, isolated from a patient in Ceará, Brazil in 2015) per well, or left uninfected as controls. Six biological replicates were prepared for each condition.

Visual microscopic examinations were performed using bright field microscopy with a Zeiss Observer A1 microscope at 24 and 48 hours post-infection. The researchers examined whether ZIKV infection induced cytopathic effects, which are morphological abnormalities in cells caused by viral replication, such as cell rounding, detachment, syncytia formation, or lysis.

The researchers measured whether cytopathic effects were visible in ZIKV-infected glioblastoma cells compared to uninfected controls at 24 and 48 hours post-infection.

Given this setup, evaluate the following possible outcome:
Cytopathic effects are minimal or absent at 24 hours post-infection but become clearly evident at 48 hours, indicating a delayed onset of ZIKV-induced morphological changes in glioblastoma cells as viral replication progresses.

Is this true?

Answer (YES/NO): YES